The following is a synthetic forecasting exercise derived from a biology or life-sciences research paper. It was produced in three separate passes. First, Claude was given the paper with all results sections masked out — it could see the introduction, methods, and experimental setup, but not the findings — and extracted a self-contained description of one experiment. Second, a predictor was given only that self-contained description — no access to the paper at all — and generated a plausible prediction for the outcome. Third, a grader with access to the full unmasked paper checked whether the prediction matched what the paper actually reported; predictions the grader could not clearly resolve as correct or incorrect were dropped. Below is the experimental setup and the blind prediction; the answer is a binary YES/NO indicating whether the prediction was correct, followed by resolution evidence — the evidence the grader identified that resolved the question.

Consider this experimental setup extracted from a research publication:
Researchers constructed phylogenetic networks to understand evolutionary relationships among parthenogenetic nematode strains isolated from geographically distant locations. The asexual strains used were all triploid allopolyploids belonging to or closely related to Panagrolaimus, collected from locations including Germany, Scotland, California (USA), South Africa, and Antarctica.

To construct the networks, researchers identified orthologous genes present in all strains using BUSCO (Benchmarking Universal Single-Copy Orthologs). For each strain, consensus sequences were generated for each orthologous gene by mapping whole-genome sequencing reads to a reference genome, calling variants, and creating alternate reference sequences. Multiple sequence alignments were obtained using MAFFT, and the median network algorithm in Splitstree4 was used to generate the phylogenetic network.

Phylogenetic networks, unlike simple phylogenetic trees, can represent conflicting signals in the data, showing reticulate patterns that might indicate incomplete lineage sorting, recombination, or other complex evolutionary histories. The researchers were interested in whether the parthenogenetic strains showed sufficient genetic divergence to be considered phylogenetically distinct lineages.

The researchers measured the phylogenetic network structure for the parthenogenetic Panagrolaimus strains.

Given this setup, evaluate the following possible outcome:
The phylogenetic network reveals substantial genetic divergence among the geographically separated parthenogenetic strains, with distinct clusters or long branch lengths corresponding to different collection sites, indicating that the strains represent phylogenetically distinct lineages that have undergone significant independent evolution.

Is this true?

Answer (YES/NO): YES